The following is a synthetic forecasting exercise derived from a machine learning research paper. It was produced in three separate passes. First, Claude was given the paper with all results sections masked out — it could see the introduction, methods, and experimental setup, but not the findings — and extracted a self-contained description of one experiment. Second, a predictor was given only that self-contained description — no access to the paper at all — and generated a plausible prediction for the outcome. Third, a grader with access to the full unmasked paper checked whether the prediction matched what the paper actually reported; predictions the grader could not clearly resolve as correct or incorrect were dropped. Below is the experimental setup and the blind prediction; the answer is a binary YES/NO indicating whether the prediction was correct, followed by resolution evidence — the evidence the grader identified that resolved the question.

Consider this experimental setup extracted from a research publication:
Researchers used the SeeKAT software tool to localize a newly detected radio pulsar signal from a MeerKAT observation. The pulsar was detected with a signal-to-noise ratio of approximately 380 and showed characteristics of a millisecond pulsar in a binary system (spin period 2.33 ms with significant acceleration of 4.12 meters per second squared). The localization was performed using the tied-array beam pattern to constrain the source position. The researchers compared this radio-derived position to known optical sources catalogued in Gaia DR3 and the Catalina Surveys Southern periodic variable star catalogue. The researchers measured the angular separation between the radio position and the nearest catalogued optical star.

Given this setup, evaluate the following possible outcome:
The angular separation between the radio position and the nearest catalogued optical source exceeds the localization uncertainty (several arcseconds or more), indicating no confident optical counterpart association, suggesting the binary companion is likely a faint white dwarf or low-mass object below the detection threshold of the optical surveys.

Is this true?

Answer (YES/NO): NO